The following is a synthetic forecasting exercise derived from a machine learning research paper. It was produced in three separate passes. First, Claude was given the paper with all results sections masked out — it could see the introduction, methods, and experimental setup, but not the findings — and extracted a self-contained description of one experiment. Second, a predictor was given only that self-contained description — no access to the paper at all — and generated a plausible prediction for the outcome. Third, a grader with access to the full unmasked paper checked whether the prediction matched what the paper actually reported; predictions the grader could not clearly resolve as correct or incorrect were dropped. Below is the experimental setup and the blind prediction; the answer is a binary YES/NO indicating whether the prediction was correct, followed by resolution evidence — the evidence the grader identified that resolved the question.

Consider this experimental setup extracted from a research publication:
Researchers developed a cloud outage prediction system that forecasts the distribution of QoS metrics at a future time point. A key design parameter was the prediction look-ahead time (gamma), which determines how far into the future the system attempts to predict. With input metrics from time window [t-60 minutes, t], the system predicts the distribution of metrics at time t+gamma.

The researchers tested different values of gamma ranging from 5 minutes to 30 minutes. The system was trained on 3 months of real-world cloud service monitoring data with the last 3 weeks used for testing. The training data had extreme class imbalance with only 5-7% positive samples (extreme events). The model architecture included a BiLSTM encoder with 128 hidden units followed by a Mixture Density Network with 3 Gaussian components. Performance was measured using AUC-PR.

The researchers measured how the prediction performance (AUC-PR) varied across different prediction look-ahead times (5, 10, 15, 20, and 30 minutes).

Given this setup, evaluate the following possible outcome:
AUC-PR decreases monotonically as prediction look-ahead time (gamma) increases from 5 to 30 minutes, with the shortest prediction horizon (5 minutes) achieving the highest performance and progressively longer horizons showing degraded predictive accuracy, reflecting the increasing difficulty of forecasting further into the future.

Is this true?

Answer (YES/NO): NO